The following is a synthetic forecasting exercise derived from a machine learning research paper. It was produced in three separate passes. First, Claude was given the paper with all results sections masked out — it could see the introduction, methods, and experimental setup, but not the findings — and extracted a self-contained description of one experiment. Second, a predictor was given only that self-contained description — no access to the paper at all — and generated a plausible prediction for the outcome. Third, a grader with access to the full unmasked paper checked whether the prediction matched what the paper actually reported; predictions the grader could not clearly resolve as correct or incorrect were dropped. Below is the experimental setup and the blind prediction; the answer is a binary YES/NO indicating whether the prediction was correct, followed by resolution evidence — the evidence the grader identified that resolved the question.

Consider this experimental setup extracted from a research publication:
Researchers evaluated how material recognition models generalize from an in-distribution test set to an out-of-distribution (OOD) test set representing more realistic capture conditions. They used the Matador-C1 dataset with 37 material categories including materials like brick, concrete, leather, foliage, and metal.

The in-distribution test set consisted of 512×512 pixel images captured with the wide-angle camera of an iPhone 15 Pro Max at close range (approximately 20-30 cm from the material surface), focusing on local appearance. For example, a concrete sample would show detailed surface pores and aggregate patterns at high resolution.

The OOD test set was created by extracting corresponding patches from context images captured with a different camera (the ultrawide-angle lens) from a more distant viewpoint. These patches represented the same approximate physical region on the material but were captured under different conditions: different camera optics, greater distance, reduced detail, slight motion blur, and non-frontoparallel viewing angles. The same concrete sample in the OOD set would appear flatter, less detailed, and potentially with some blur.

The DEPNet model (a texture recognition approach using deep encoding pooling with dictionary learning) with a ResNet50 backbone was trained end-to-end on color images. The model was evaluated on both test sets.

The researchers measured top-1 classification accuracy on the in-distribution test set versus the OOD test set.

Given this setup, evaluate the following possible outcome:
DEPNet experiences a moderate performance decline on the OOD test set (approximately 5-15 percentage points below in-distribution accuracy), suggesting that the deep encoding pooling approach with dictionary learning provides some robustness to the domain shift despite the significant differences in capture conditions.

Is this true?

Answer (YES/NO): YES